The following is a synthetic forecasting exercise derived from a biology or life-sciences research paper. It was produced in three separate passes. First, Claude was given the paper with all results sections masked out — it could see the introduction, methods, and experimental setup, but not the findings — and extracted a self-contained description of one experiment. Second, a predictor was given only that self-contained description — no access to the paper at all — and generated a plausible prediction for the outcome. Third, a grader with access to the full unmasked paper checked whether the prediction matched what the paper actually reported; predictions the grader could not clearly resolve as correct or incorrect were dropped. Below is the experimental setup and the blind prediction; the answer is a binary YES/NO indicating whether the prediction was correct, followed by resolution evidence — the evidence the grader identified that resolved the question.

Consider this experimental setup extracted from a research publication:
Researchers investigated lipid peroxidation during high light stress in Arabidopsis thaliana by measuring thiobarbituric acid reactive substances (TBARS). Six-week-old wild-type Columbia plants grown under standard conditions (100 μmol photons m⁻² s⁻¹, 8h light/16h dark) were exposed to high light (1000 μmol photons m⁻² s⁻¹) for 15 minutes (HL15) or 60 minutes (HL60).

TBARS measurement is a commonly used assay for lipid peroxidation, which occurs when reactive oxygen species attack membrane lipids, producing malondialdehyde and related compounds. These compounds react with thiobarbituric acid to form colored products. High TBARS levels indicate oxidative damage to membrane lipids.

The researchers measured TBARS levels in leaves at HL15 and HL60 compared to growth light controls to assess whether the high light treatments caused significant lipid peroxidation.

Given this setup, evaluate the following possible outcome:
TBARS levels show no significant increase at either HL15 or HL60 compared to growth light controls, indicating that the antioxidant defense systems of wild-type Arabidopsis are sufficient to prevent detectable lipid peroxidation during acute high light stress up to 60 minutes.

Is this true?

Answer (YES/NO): YES